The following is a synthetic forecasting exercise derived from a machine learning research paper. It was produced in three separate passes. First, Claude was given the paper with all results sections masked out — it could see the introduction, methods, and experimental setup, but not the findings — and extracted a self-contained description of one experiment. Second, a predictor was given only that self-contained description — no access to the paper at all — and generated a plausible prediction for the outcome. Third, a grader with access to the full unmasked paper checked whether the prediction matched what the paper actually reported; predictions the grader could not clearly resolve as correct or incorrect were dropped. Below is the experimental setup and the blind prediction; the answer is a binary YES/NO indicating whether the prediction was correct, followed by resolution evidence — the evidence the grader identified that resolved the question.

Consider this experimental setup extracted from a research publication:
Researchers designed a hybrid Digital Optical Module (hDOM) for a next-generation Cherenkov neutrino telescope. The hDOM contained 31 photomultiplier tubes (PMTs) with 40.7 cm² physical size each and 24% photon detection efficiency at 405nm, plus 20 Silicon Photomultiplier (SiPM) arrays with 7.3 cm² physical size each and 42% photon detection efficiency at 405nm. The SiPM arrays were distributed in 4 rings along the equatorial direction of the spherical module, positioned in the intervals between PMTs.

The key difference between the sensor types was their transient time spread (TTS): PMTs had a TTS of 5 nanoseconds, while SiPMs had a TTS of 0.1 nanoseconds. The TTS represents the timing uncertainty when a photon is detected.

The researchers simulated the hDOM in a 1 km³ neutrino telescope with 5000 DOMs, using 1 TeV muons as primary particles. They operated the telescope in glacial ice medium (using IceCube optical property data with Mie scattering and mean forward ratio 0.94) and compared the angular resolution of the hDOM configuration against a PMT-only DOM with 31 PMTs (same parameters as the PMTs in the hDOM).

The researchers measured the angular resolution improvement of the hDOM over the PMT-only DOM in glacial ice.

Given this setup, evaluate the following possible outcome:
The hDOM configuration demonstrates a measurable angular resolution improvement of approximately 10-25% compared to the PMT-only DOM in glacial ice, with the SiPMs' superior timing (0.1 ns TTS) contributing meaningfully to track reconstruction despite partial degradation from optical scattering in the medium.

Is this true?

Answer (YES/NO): YES